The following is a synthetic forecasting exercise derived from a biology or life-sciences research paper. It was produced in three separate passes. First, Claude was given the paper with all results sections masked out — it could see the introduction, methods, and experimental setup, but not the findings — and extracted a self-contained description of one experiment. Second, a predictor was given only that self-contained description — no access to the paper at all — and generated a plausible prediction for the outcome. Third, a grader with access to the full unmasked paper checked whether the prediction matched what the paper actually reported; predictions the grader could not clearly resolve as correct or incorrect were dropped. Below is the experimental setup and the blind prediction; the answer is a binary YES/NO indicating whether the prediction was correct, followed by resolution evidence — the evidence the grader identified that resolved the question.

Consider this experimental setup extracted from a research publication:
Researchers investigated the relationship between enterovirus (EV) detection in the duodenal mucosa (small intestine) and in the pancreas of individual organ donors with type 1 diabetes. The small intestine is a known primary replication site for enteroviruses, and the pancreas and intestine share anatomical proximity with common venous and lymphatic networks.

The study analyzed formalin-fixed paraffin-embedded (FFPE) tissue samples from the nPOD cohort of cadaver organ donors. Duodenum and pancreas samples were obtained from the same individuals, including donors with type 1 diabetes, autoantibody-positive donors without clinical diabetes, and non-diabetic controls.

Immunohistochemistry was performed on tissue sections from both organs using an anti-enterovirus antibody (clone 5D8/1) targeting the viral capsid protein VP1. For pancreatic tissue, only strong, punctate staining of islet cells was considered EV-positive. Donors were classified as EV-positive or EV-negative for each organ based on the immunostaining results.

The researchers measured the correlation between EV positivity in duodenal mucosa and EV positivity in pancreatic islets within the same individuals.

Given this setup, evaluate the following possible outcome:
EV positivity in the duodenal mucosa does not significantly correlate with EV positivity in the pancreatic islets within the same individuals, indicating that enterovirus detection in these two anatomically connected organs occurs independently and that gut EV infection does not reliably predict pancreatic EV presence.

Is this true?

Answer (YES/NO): NO